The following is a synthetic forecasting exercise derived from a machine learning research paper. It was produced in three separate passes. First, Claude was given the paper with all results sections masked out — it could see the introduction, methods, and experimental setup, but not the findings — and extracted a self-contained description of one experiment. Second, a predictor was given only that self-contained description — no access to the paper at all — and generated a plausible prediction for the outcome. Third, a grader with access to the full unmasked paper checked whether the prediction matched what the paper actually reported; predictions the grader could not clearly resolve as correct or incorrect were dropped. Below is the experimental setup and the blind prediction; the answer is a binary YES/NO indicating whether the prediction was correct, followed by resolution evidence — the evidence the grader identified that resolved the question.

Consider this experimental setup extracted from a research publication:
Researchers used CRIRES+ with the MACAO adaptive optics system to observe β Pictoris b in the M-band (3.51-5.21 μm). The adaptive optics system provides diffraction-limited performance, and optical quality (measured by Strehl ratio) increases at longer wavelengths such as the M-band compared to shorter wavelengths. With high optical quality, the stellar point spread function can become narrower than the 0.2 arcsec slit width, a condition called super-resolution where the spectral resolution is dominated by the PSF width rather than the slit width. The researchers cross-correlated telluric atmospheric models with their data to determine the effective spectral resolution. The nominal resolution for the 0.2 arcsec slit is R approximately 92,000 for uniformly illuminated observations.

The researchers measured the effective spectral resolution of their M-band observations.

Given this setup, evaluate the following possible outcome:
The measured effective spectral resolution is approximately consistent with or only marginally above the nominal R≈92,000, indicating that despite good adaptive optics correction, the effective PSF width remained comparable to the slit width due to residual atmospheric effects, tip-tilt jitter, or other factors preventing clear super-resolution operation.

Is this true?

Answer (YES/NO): NO